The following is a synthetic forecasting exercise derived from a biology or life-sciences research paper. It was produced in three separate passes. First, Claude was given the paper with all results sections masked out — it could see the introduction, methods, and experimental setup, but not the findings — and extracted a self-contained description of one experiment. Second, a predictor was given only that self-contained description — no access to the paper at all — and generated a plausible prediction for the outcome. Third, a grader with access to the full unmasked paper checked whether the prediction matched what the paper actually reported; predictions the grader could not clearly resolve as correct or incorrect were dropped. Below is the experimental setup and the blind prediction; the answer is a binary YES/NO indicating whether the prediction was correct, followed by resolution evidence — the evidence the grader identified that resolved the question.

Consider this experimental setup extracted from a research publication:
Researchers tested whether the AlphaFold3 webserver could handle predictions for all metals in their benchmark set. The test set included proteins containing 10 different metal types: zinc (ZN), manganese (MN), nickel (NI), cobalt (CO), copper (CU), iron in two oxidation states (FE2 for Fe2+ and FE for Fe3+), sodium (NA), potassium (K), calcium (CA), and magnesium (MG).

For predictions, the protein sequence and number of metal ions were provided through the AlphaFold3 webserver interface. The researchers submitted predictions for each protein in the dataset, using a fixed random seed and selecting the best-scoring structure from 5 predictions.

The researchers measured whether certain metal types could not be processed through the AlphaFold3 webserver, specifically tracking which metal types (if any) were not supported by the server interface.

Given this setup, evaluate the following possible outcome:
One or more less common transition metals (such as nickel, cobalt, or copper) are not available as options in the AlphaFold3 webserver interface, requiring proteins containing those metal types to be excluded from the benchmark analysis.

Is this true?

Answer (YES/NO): YES